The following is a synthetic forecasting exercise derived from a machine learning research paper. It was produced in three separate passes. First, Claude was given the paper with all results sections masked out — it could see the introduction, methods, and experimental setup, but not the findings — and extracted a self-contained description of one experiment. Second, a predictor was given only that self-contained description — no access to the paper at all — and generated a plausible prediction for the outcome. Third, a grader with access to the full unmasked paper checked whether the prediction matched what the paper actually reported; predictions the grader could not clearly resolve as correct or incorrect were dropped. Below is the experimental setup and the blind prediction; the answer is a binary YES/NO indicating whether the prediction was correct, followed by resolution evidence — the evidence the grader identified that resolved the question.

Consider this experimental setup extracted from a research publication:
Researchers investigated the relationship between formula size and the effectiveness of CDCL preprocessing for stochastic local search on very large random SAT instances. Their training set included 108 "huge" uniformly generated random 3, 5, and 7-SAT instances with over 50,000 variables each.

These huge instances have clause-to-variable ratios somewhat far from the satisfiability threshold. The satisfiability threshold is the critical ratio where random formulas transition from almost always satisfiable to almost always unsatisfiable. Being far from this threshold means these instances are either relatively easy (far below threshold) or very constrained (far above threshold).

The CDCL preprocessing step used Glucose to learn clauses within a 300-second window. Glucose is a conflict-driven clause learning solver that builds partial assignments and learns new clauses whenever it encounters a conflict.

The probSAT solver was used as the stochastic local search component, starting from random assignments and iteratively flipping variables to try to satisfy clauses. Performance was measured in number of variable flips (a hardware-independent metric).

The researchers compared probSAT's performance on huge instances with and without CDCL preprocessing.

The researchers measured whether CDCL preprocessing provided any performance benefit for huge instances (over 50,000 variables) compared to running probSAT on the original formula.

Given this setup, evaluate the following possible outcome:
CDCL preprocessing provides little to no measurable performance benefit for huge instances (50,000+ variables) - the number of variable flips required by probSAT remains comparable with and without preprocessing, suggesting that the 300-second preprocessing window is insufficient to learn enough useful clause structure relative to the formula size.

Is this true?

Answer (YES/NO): YES